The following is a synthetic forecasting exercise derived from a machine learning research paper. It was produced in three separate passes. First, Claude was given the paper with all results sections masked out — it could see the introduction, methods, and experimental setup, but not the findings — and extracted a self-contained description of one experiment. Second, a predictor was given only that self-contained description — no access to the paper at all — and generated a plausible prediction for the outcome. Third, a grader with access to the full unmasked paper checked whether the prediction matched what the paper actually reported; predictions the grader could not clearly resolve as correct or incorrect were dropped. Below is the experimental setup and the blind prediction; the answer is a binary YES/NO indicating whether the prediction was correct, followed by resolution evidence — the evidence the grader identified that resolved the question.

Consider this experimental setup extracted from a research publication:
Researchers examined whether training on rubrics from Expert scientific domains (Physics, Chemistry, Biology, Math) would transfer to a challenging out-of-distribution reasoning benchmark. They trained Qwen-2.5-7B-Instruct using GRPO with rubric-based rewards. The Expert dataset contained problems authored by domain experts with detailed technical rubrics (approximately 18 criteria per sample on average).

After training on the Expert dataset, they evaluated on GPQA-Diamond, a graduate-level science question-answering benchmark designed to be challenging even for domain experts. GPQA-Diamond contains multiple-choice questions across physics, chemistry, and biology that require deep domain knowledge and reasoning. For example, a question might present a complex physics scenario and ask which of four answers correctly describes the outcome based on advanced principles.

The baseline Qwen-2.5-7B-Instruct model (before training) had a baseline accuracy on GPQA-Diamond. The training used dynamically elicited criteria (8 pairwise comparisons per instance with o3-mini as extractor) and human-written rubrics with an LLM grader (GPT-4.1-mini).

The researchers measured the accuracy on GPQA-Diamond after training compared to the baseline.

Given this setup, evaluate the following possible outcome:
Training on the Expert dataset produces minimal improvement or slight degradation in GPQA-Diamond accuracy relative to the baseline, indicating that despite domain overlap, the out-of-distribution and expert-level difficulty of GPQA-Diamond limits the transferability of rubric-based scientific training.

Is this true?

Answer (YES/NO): NO